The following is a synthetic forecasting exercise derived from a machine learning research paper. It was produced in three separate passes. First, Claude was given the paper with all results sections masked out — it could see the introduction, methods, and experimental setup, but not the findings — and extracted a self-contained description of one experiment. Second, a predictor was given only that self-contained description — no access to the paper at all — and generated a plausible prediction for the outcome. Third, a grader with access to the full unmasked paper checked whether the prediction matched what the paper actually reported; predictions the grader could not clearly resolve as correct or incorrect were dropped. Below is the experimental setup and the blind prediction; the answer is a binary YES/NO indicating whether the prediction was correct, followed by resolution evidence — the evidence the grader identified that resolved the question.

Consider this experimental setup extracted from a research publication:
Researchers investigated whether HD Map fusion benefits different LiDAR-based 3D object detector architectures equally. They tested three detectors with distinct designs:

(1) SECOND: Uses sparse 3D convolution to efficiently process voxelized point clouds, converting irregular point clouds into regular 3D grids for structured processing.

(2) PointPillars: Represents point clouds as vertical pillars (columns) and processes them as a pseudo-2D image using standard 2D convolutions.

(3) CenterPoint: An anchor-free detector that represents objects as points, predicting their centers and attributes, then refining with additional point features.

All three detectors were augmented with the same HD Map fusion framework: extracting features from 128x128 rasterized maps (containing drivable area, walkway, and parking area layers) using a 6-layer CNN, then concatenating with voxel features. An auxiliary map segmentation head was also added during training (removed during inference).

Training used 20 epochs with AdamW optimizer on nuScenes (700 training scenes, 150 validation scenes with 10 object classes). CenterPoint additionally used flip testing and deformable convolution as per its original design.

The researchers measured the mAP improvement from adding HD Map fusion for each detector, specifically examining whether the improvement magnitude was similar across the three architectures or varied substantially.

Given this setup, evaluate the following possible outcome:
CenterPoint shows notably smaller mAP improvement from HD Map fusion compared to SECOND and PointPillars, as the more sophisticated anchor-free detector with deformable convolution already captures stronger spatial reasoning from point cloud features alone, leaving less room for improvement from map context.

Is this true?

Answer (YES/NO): NO